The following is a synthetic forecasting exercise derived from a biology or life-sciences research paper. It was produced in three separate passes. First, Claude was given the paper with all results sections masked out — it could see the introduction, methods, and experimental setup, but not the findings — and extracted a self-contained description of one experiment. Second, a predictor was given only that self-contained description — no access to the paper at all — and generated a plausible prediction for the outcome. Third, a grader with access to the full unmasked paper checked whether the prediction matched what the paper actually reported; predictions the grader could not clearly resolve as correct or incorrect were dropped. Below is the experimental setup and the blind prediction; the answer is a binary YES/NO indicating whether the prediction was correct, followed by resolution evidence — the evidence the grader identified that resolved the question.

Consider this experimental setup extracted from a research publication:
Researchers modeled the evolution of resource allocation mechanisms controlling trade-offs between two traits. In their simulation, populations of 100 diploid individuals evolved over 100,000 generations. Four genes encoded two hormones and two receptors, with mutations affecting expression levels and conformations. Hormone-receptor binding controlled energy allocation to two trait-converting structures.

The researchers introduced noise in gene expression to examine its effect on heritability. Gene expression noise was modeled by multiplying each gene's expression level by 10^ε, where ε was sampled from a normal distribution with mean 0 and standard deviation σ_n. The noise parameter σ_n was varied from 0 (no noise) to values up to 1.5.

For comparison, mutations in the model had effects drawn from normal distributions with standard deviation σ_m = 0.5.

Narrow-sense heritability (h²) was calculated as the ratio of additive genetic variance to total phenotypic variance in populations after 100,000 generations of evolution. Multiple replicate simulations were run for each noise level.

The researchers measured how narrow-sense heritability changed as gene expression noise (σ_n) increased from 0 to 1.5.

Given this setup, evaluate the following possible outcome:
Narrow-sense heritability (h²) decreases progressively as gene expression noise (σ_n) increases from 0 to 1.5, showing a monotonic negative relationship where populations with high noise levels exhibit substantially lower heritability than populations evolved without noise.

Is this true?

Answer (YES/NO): NO